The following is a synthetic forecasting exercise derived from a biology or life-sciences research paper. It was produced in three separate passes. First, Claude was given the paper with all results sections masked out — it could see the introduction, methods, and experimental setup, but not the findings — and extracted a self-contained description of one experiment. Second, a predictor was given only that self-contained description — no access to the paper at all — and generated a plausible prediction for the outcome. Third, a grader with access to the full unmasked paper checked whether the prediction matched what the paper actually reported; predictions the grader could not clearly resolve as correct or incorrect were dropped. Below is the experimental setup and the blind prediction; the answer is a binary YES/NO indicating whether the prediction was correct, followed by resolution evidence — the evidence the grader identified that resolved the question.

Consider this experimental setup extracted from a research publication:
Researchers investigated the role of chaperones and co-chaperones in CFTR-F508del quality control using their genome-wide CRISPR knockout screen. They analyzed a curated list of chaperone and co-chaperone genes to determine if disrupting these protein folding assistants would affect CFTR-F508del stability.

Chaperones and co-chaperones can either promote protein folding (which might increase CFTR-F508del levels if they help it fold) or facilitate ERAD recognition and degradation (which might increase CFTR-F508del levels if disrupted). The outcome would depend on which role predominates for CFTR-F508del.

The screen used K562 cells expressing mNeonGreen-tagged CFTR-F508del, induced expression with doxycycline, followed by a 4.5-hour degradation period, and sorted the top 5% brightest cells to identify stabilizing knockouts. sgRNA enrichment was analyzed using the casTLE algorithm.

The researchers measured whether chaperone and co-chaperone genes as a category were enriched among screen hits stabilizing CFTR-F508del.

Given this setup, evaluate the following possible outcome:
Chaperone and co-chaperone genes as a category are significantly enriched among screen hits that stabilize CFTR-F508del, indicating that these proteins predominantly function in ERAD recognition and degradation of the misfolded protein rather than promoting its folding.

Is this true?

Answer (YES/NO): YES